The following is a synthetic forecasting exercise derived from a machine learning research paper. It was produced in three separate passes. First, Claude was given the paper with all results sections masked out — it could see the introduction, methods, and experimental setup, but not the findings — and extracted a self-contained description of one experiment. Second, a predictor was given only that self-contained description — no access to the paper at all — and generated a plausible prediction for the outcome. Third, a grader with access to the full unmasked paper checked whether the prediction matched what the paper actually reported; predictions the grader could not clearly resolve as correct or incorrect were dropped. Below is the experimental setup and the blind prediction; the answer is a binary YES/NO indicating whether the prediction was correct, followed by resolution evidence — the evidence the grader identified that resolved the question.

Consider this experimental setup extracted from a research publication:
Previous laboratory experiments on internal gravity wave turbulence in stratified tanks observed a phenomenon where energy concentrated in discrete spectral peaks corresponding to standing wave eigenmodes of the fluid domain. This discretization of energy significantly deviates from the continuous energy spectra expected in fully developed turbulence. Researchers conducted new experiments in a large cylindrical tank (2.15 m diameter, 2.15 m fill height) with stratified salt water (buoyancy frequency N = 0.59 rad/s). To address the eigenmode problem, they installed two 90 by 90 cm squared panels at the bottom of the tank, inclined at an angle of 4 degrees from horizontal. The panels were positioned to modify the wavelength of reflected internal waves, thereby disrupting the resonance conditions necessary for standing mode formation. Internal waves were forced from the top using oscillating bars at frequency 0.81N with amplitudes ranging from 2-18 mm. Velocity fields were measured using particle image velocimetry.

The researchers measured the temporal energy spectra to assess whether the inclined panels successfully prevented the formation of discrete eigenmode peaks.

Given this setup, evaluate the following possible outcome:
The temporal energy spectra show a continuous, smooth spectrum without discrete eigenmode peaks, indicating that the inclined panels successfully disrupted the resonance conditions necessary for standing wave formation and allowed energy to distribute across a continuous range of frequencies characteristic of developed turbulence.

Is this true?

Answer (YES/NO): NO